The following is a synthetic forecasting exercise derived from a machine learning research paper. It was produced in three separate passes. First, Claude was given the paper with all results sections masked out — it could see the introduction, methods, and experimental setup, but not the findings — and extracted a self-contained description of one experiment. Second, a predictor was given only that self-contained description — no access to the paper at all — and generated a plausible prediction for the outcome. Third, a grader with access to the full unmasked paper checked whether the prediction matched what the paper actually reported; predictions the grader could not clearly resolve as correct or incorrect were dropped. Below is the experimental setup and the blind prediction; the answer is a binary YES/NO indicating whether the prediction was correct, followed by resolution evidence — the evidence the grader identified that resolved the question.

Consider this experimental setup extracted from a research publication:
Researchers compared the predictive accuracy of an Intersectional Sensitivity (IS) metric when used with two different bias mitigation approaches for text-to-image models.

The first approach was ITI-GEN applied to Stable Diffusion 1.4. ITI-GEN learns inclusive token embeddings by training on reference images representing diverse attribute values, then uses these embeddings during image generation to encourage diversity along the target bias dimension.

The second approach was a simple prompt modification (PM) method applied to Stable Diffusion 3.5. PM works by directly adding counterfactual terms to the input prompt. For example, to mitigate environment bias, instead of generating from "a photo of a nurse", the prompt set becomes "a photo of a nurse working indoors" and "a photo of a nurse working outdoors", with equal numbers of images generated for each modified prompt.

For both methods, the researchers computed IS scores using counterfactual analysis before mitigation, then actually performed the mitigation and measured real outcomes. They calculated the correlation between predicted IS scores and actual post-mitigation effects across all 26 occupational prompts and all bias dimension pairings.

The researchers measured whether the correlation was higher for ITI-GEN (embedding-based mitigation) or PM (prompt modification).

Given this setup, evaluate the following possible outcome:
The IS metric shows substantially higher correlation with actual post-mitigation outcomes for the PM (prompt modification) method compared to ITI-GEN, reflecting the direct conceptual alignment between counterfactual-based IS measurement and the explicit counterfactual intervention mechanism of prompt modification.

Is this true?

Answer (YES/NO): YES